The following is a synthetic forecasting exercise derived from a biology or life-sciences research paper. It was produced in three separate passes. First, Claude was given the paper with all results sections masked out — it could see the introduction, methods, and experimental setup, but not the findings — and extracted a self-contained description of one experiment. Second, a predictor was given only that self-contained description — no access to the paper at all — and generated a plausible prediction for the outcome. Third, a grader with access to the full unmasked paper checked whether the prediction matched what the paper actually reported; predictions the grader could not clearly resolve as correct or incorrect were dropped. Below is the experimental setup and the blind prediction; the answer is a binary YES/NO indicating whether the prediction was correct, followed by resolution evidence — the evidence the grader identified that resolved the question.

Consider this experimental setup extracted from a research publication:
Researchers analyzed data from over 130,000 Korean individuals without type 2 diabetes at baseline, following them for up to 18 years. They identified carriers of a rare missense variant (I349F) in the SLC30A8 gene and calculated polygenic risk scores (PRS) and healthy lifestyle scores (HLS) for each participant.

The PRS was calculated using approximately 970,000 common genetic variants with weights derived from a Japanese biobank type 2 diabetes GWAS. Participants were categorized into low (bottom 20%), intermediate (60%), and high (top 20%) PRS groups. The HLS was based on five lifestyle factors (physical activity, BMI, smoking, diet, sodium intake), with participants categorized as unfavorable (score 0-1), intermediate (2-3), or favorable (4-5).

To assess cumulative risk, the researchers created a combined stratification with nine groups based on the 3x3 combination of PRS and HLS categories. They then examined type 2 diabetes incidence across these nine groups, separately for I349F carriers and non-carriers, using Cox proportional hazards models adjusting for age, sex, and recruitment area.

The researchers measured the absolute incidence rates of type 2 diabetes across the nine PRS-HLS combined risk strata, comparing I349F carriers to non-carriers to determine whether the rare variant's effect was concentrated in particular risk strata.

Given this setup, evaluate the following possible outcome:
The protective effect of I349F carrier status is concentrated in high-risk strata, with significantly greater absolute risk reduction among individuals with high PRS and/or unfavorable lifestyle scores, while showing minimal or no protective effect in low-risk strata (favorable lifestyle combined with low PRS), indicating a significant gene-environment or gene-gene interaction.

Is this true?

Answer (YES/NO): NO